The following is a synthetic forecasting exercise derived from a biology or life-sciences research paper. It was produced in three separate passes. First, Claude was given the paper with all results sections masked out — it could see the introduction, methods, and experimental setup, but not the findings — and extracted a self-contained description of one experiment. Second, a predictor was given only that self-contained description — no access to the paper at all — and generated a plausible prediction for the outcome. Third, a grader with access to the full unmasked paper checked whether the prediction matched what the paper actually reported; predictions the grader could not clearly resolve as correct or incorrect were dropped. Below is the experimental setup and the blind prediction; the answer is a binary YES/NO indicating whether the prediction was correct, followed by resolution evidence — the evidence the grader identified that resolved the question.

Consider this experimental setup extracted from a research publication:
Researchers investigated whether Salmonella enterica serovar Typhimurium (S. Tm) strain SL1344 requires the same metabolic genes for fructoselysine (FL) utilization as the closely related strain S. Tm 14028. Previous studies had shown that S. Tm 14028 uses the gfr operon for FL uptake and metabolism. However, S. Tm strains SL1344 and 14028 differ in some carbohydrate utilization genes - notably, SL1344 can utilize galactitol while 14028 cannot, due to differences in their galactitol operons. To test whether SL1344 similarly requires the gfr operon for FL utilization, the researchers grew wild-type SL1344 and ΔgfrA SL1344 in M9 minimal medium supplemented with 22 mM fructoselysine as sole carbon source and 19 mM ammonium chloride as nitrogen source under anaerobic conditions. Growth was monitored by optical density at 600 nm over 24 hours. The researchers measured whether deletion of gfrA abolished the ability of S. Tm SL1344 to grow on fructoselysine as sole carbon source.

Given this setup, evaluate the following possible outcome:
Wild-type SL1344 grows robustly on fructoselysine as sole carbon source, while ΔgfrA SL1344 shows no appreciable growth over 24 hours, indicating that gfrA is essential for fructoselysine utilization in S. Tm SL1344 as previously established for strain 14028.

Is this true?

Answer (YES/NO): NO